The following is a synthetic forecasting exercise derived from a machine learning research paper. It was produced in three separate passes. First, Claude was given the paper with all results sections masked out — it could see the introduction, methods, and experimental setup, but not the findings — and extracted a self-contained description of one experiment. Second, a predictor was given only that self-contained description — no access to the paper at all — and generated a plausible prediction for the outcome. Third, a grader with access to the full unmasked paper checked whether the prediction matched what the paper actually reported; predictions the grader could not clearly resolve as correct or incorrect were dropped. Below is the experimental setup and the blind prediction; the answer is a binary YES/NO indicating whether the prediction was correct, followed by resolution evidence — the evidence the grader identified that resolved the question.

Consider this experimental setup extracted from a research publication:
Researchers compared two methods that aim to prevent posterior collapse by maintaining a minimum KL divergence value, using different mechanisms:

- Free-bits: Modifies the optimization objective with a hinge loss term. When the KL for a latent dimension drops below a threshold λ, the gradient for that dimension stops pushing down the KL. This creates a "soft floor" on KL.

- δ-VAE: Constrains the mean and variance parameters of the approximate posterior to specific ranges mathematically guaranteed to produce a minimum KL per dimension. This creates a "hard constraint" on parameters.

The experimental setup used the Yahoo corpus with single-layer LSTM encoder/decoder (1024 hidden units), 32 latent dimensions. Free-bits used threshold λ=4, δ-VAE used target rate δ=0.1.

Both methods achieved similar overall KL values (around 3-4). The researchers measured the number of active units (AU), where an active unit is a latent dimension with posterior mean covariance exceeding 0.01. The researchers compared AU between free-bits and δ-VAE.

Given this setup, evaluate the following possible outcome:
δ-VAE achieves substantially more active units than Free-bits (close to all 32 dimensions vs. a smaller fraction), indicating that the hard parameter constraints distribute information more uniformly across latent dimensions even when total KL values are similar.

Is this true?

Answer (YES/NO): NO